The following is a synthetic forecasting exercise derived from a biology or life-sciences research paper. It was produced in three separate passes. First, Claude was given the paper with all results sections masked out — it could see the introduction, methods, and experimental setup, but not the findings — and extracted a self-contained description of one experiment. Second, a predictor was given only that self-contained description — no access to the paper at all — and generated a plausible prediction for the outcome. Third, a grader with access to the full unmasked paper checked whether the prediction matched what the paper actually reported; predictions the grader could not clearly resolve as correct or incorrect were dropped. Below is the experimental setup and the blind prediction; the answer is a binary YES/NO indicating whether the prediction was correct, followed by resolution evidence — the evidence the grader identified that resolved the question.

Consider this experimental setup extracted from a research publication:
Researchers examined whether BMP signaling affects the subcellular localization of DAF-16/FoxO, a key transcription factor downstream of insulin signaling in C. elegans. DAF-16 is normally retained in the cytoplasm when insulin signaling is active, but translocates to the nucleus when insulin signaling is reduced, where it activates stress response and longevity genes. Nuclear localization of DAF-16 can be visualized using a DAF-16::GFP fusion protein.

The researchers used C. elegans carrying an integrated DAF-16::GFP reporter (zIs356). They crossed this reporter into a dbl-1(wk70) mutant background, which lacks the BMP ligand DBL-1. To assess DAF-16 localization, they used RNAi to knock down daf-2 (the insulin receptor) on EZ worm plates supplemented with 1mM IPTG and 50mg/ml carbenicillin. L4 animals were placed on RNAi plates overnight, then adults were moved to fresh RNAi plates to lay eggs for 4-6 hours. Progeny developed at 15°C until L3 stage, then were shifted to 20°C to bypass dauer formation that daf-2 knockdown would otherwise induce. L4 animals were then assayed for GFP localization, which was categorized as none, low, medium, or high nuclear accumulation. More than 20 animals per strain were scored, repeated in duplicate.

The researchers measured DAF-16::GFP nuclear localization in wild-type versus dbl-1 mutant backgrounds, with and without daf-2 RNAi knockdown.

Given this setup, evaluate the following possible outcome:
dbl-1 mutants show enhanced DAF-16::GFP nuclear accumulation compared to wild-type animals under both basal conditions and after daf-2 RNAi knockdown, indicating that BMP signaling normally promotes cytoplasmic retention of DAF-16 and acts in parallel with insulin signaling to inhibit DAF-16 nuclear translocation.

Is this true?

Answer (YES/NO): NO